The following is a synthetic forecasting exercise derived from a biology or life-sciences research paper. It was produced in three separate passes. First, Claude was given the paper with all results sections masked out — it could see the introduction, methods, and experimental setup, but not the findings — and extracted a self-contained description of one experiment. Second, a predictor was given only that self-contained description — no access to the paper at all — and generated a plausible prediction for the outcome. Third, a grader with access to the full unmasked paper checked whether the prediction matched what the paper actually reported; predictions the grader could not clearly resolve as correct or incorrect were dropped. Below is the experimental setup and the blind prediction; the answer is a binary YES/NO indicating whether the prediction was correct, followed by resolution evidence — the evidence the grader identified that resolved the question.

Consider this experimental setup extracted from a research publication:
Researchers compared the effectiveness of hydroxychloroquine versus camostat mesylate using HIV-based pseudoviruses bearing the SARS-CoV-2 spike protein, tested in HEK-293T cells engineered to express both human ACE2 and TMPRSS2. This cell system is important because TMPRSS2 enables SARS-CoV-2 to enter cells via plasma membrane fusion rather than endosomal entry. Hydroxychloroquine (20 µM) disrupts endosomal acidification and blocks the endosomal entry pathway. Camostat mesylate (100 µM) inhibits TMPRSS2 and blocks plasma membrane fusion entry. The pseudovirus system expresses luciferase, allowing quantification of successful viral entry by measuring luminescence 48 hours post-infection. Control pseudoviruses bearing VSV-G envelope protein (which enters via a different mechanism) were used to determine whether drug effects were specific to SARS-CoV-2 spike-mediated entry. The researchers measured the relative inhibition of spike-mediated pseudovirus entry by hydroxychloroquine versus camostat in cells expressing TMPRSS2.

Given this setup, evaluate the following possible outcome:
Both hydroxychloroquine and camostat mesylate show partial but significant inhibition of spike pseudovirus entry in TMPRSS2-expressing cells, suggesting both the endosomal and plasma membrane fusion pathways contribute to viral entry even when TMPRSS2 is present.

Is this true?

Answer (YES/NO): NO